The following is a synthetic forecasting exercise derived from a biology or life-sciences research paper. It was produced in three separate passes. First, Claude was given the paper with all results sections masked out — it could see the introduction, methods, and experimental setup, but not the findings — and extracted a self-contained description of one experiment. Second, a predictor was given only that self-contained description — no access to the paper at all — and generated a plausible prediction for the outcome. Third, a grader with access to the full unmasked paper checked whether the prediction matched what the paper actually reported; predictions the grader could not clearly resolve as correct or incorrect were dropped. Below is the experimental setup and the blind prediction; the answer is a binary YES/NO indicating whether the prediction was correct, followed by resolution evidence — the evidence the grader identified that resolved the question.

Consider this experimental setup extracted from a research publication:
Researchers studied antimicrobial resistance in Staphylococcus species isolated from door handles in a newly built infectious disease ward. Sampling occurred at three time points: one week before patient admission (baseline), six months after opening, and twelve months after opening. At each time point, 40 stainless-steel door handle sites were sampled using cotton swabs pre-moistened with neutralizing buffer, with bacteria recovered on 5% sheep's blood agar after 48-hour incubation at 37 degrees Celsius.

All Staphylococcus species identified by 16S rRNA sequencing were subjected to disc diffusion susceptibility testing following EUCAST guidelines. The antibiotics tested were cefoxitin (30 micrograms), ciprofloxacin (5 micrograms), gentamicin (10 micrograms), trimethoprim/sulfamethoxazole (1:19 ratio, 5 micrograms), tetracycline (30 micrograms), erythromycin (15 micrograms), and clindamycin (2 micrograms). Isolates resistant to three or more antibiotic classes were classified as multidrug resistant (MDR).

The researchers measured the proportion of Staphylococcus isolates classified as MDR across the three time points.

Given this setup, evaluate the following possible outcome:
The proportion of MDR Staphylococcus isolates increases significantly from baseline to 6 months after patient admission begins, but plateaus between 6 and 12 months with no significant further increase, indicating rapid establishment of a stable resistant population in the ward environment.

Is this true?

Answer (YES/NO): NO